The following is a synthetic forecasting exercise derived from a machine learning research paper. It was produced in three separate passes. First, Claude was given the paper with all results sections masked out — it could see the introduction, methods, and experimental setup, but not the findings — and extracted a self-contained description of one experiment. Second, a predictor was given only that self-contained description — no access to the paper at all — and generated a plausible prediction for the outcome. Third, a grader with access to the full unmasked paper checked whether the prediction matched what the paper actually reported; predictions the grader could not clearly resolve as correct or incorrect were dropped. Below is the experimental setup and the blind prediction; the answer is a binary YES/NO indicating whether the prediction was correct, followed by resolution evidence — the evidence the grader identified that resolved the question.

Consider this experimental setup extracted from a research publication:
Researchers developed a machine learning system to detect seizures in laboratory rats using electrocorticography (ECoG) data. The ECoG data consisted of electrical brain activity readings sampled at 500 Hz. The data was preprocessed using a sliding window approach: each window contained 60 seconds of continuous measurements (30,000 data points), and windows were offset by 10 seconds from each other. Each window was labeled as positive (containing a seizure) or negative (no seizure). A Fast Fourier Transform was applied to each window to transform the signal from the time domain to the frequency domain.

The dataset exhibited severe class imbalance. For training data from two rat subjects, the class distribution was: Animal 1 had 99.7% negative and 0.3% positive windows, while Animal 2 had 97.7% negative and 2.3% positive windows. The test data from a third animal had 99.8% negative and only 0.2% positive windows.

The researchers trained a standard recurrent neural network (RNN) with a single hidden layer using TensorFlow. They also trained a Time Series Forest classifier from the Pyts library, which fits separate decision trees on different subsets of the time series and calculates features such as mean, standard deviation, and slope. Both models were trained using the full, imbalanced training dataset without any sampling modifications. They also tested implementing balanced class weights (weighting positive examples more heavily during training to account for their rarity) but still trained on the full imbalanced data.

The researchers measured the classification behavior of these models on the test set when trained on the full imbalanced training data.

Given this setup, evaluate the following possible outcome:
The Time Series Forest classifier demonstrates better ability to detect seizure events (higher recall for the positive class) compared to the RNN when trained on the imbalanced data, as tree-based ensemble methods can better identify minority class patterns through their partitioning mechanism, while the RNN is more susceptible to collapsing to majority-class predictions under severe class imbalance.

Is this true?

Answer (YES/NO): NO